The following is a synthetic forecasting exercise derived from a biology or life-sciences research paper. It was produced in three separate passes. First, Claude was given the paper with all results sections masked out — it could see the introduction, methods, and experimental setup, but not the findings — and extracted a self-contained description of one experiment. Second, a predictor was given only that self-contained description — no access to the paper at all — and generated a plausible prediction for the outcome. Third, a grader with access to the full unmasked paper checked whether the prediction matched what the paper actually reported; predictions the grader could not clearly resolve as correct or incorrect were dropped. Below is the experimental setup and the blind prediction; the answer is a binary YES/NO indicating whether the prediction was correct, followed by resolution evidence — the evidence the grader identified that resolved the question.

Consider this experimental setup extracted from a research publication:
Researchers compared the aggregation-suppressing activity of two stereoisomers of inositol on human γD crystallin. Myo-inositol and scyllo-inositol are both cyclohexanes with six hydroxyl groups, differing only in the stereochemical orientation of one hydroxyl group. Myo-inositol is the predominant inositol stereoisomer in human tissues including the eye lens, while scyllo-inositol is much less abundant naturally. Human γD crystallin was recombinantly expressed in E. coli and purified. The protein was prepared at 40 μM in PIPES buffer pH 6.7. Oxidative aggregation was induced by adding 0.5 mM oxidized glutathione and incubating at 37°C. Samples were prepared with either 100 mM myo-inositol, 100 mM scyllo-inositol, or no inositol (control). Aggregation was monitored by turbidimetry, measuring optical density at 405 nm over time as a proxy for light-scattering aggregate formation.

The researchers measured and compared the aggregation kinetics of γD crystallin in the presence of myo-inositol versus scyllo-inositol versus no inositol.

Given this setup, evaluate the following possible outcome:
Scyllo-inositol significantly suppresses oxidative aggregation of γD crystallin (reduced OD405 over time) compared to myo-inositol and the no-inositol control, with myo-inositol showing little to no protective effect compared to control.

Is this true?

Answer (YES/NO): NO